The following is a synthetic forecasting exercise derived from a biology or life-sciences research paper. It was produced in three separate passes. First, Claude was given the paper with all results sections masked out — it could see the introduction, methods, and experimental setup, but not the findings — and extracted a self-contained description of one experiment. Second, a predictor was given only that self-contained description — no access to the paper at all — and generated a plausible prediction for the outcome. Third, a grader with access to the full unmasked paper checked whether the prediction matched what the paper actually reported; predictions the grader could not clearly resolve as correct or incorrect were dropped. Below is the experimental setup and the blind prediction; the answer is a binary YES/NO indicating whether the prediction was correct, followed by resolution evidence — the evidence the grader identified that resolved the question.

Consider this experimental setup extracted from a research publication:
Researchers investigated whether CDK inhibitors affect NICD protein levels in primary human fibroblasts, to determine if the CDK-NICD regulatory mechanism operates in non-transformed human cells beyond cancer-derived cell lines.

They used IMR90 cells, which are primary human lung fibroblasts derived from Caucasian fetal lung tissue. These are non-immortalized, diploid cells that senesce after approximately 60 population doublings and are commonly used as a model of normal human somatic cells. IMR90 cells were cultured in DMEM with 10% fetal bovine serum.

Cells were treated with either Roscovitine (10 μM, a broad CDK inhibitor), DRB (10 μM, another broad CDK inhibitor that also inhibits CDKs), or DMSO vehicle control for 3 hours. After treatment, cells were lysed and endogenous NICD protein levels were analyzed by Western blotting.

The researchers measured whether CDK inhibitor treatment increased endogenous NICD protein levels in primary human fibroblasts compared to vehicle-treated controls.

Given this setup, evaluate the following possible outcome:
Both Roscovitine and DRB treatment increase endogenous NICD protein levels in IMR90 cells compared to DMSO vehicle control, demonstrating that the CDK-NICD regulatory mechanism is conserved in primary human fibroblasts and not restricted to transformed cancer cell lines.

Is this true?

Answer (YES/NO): YES